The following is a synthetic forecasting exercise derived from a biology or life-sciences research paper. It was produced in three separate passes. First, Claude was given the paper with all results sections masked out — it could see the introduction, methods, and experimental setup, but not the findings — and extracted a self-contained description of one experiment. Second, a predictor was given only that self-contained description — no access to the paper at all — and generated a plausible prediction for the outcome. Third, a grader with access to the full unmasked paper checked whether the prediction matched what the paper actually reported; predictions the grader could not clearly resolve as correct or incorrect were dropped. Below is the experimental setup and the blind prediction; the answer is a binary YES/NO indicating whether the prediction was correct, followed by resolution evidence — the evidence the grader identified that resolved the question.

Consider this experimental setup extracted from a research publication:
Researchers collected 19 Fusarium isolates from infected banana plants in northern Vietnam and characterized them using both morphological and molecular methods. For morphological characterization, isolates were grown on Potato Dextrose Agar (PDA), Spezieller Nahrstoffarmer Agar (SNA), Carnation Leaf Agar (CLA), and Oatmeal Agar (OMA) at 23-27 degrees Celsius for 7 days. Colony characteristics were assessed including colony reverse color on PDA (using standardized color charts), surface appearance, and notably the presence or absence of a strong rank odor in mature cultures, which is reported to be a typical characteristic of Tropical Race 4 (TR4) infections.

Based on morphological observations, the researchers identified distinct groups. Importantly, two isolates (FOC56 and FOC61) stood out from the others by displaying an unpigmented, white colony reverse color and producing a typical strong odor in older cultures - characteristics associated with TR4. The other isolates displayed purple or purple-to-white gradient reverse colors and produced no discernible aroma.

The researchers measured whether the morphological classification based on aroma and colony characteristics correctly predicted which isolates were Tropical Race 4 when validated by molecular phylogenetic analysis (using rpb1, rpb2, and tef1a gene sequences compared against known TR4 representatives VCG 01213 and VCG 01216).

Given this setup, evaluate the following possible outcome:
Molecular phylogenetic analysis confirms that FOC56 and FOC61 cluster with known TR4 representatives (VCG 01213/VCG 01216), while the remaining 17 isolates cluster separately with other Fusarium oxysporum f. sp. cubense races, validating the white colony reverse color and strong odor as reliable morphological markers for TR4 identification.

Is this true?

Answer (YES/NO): NO